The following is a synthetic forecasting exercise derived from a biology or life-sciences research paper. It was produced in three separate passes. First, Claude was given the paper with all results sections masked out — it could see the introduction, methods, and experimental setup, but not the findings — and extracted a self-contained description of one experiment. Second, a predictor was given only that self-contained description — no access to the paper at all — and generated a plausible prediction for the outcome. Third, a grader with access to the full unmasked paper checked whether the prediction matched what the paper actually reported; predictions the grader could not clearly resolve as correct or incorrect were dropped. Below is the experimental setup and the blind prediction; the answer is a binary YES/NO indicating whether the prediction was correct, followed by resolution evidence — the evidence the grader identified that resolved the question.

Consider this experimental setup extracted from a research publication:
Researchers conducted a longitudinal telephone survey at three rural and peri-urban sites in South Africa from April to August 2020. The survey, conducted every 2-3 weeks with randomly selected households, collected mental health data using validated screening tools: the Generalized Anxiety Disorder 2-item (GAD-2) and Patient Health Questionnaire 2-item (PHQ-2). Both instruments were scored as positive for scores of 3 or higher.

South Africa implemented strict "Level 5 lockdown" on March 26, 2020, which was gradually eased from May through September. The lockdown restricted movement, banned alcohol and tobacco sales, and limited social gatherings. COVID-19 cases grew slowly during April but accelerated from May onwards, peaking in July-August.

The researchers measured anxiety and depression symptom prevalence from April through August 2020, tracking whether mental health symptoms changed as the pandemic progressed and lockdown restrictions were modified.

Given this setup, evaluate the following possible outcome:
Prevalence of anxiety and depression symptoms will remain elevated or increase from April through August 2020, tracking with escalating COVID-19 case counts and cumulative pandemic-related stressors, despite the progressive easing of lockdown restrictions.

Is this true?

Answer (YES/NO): NO